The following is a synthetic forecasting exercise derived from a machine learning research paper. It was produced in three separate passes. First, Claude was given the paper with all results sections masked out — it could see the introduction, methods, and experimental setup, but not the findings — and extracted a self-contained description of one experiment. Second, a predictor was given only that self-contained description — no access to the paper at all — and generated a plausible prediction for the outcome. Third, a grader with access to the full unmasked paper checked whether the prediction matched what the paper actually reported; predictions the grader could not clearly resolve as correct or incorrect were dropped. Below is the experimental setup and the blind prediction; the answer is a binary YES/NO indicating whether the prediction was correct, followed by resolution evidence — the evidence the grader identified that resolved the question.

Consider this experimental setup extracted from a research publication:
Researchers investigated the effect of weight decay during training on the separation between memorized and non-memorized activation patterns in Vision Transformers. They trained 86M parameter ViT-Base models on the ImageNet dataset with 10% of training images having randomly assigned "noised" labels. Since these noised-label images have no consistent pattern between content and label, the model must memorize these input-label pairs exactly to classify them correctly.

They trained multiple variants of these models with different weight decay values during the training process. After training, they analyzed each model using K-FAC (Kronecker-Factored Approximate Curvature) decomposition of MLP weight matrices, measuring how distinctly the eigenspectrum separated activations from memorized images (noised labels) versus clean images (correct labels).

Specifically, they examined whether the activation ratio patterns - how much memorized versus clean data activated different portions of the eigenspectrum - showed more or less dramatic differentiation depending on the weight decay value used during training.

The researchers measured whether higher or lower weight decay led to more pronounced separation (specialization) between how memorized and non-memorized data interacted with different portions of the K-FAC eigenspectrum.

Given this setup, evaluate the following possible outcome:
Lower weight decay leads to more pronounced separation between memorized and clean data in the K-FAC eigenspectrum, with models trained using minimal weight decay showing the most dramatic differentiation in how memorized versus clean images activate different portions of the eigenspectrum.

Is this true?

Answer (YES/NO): NO